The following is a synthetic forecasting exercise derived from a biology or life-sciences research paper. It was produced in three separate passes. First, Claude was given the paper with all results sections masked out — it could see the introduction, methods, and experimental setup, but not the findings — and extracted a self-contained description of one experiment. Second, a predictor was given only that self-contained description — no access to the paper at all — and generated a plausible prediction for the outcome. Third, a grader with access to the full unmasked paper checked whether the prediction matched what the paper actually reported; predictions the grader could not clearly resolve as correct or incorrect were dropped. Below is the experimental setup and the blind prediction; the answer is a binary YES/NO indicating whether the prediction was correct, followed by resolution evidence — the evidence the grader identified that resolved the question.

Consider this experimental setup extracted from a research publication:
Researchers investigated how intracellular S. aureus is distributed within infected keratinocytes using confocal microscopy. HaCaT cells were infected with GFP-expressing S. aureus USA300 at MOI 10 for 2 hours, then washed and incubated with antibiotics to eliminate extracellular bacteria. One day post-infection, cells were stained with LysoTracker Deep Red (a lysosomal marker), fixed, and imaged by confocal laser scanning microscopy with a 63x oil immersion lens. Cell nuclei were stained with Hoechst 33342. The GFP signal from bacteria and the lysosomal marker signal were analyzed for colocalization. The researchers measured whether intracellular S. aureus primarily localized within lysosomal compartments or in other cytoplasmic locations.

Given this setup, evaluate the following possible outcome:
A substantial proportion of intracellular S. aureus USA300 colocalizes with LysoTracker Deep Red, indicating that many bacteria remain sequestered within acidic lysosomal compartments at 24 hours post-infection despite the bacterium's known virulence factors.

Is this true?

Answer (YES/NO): NO